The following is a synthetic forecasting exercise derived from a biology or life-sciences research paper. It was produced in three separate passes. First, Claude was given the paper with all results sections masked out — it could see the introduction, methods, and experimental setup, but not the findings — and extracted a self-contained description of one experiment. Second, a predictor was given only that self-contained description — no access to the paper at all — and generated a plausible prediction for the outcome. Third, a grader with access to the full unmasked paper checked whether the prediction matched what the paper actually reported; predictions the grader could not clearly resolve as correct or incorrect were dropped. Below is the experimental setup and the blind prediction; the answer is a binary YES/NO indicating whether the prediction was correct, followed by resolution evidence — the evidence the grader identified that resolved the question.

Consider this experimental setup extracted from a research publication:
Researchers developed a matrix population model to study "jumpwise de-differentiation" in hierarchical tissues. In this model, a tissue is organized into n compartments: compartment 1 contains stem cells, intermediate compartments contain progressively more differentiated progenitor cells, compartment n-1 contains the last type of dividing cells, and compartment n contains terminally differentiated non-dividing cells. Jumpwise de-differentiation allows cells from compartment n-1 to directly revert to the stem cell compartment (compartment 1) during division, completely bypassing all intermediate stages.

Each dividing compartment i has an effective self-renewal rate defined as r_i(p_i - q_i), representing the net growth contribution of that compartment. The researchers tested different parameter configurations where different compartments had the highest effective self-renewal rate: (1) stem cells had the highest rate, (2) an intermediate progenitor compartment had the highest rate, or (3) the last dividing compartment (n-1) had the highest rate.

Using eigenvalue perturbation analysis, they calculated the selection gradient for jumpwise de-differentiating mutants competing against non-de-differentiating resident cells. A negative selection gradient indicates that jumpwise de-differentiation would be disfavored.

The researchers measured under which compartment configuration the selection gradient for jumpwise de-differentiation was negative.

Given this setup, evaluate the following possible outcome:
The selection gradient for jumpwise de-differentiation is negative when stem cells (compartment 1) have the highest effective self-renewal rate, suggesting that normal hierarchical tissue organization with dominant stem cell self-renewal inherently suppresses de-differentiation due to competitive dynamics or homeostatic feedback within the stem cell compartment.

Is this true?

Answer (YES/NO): NO